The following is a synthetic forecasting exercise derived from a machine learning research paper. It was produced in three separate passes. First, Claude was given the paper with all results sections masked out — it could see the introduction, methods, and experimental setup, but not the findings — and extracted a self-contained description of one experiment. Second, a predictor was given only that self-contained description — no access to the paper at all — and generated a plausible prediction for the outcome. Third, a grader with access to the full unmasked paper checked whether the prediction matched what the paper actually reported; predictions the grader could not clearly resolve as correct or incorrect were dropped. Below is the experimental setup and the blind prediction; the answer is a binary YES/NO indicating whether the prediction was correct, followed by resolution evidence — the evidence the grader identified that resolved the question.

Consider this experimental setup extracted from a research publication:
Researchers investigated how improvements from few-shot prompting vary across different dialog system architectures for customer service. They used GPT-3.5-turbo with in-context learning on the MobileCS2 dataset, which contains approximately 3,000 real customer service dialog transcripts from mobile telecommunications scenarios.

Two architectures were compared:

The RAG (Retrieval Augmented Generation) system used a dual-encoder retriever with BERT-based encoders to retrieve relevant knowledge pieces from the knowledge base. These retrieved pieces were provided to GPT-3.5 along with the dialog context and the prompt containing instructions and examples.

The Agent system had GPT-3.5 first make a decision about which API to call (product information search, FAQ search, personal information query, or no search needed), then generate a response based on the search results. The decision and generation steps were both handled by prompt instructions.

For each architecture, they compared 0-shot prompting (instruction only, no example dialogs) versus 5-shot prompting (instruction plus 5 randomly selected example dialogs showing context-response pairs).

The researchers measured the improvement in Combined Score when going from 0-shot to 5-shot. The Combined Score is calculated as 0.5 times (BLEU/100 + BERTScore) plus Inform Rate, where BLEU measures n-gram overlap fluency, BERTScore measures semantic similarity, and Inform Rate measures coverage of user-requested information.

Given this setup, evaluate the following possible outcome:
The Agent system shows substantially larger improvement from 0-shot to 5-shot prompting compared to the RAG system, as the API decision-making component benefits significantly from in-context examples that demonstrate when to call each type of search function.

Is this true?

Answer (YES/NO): YES